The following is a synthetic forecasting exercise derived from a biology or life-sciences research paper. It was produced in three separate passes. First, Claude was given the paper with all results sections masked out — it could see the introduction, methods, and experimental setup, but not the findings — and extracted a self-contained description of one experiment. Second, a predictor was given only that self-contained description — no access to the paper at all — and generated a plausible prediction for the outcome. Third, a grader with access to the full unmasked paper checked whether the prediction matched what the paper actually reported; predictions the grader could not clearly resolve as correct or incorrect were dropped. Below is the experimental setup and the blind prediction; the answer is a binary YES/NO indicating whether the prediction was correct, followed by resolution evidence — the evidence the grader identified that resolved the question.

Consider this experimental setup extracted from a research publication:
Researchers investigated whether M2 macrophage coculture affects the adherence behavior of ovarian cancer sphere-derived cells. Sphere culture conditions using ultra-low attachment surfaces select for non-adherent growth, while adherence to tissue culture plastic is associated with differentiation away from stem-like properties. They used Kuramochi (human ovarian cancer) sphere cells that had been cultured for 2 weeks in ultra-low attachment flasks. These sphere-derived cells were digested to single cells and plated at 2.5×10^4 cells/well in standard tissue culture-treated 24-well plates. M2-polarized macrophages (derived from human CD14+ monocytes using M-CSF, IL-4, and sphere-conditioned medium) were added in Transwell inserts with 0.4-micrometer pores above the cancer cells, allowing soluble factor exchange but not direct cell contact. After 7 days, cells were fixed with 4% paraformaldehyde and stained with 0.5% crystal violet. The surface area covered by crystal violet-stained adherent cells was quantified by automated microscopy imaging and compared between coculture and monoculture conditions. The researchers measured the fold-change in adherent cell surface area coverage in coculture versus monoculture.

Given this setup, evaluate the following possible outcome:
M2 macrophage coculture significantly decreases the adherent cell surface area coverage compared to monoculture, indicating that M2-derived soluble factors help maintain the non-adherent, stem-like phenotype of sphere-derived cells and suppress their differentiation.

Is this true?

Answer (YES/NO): NO